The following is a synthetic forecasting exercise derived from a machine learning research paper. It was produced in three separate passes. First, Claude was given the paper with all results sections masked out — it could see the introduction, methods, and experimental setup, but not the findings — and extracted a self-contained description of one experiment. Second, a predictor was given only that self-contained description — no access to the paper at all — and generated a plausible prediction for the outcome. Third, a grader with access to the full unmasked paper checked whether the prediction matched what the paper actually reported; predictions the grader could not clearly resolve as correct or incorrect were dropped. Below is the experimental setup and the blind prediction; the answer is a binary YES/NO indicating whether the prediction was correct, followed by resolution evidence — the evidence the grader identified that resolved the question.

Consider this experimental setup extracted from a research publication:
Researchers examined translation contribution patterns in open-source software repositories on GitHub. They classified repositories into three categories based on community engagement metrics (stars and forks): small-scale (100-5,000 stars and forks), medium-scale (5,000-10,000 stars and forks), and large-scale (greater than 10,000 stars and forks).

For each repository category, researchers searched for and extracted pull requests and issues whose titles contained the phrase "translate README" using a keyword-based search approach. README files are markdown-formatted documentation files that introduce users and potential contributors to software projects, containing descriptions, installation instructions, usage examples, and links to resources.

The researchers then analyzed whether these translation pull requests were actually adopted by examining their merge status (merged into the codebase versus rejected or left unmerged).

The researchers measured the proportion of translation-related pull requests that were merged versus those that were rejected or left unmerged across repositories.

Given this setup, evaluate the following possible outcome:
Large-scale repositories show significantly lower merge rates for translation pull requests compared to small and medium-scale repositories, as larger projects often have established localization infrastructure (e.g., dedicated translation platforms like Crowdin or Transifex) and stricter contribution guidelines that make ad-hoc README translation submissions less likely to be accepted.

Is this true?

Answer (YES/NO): YES